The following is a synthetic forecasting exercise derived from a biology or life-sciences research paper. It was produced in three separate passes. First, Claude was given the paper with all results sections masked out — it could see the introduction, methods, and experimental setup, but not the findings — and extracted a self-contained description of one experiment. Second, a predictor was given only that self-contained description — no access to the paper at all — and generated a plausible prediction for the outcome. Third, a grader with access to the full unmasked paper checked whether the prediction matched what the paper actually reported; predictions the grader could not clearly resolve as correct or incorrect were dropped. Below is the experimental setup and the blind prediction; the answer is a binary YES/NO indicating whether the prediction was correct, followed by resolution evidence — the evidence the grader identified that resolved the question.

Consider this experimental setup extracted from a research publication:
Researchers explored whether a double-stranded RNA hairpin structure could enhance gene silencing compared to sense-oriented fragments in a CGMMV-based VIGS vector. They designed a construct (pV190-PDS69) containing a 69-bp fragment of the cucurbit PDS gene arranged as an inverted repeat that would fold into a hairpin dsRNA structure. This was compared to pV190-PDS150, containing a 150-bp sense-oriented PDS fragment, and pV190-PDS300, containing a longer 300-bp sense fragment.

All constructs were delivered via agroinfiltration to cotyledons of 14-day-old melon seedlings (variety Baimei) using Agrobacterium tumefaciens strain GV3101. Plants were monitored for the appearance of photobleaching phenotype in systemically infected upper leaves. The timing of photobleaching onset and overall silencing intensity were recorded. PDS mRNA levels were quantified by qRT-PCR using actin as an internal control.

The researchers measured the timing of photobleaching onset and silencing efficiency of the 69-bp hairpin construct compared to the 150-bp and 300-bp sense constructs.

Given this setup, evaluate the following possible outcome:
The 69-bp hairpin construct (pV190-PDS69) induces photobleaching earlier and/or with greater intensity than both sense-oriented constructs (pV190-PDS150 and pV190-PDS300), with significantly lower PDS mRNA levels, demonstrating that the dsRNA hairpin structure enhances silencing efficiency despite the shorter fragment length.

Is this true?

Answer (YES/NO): NO